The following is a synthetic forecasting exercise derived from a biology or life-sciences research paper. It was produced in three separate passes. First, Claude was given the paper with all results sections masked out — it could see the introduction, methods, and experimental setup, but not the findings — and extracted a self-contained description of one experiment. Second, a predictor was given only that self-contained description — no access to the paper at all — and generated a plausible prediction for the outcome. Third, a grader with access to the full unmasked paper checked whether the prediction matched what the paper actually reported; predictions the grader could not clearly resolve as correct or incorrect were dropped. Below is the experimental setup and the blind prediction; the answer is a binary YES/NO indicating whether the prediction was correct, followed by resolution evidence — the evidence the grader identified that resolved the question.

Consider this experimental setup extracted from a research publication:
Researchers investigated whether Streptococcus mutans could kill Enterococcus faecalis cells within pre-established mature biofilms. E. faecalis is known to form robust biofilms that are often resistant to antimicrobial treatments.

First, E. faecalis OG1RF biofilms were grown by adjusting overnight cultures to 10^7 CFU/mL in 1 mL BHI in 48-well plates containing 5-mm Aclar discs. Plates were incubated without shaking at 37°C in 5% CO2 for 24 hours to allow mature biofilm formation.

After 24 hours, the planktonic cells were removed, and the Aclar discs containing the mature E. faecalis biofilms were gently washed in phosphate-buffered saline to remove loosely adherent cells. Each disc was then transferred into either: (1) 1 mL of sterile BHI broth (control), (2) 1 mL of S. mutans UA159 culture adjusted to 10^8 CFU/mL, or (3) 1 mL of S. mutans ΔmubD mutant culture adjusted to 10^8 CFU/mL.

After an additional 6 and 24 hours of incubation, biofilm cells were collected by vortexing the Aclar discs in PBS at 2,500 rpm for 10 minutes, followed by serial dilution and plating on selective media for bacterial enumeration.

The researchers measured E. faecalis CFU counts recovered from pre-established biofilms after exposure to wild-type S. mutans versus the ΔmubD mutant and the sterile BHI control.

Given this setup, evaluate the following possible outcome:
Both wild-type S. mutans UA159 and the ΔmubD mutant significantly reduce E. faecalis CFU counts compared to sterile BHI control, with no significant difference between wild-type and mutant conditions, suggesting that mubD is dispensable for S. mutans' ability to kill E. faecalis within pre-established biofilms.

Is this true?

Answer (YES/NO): NO